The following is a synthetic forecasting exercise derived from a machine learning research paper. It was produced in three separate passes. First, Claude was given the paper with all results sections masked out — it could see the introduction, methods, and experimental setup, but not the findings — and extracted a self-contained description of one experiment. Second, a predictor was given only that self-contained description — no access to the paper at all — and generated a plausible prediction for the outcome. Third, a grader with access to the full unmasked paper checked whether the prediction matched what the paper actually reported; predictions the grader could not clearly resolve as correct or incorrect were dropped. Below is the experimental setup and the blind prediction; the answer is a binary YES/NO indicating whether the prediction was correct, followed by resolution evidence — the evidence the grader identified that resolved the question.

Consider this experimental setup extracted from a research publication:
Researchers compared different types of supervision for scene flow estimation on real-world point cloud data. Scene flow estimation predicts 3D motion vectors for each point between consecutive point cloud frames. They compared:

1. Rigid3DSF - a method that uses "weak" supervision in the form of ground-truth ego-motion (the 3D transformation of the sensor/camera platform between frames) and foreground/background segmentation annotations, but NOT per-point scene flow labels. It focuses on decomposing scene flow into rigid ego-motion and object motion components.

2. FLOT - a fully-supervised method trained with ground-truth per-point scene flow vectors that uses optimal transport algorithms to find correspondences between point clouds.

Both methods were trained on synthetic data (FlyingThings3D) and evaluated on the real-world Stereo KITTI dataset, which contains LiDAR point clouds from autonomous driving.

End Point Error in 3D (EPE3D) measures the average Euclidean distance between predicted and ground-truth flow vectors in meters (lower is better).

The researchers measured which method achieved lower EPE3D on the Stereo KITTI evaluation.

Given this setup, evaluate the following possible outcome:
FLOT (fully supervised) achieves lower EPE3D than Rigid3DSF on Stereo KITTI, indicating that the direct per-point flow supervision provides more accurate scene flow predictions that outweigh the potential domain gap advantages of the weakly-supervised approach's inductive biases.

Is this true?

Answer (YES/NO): NO